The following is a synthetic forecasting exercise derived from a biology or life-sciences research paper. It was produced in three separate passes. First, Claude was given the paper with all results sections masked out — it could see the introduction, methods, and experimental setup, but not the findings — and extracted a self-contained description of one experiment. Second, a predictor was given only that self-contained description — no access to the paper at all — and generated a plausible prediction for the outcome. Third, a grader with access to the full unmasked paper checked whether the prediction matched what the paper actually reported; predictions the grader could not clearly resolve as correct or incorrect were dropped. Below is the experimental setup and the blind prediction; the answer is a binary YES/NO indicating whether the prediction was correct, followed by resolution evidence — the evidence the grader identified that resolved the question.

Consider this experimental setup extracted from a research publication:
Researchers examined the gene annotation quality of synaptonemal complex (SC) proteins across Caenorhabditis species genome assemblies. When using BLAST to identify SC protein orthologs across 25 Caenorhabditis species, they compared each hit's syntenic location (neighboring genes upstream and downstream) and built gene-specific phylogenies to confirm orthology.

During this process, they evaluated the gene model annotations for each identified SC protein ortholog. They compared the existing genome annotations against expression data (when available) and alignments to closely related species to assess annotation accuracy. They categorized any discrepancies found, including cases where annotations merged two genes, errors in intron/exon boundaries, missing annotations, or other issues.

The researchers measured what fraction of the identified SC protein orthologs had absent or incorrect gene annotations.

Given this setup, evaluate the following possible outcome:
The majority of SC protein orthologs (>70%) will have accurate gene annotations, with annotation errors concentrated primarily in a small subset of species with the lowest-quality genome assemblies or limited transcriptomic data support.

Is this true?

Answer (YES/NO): NO